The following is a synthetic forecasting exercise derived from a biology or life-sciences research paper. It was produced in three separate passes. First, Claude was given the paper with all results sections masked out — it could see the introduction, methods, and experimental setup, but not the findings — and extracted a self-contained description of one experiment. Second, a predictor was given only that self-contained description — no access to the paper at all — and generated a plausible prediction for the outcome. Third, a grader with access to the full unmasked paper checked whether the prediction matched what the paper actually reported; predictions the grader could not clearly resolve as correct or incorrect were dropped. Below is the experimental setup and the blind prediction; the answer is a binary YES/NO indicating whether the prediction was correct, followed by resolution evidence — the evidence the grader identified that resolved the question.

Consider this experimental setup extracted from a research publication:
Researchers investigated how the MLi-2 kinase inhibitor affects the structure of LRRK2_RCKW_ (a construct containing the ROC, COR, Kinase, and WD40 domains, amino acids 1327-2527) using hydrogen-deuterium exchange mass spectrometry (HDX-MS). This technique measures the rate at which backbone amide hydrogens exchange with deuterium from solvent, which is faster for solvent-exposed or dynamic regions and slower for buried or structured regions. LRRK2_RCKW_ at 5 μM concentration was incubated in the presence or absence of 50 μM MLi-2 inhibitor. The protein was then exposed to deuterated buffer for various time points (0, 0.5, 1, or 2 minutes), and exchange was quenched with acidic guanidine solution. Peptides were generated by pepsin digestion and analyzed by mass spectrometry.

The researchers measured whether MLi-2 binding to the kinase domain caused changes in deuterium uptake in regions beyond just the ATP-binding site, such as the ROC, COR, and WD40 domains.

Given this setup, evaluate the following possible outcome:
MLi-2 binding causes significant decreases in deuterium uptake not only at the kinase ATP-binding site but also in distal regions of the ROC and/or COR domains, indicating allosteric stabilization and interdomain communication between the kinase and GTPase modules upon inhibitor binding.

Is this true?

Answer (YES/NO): YES